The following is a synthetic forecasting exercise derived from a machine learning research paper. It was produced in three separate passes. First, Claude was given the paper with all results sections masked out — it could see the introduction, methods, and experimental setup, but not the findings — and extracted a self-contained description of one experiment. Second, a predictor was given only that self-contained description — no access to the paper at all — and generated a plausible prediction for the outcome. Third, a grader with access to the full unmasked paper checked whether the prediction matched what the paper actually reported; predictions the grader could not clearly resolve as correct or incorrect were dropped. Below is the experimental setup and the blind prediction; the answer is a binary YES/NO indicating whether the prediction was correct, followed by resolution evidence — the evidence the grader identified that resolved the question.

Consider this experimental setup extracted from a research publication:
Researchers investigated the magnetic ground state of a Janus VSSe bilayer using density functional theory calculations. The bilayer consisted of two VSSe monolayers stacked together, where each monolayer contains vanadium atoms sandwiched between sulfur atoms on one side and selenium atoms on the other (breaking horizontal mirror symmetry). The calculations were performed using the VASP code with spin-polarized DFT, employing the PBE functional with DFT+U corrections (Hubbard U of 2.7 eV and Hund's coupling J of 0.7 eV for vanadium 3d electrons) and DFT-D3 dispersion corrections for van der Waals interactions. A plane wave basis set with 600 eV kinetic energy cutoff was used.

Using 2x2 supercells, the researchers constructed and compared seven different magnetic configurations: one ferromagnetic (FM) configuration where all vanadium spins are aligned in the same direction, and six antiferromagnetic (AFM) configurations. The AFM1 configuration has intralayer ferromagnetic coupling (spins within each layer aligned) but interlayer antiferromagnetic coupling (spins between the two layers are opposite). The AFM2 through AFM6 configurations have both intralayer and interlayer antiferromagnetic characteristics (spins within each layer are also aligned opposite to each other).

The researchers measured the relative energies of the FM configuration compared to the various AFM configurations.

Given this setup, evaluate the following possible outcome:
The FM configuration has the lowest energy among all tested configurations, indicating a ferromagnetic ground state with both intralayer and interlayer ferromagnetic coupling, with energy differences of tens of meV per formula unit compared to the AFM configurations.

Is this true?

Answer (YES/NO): NO